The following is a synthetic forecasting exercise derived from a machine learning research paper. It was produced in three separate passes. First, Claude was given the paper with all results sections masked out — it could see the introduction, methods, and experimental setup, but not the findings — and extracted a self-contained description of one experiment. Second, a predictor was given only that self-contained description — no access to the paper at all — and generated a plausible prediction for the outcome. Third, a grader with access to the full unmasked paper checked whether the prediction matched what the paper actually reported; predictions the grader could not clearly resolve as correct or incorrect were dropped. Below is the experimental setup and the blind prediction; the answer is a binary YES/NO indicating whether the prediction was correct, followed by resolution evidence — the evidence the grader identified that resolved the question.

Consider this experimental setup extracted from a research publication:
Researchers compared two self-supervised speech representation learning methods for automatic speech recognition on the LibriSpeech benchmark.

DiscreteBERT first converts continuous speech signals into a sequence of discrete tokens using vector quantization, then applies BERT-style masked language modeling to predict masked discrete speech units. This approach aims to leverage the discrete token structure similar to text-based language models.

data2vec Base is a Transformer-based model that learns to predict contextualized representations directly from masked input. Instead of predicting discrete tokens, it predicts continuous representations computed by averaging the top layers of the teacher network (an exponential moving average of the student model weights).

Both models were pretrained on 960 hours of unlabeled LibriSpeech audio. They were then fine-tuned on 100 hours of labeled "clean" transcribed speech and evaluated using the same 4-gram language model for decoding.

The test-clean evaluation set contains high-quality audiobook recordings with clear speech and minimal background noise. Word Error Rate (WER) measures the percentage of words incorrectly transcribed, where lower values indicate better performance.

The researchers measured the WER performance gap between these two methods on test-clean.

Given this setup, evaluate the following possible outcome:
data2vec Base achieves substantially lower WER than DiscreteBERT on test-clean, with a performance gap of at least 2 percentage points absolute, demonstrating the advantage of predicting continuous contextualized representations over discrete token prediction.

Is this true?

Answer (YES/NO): NO